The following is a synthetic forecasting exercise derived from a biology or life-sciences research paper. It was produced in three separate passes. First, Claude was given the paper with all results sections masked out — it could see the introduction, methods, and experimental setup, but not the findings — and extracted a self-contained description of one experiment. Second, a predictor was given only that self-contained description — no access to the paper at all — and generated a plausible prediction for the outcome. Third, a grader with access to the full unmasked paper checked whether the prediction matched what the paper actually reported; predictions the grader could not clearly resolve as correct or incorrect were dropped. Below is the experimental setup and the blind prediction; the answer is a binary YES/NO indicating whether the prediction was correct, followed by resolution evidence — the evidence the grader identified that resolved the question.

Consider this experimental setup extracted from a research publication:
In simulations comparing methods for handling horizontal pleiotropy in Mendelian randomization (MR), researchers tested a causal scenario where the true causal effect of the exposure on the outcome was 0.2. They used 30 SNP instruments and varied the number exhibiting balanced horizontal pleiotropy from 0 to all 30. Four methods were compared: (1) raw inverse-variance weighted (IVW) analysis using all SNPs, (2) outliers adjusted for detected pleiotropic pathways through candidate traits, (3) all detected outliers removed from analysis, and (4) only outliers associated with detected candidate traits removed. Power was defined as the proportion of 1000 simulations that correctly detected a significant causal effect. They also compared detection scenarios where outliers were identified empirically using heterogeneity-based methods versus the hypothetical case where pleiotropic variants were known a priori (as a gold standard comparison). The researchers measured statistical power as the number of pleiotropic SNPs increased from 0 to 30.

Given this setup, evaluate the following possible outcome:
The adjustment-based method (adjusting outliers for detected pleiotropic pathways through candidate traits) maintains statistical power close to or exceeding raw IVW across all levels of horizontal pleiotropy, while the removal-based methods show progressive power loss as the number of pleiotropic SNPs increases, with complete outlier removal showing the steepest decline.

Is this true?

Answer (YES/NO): NO